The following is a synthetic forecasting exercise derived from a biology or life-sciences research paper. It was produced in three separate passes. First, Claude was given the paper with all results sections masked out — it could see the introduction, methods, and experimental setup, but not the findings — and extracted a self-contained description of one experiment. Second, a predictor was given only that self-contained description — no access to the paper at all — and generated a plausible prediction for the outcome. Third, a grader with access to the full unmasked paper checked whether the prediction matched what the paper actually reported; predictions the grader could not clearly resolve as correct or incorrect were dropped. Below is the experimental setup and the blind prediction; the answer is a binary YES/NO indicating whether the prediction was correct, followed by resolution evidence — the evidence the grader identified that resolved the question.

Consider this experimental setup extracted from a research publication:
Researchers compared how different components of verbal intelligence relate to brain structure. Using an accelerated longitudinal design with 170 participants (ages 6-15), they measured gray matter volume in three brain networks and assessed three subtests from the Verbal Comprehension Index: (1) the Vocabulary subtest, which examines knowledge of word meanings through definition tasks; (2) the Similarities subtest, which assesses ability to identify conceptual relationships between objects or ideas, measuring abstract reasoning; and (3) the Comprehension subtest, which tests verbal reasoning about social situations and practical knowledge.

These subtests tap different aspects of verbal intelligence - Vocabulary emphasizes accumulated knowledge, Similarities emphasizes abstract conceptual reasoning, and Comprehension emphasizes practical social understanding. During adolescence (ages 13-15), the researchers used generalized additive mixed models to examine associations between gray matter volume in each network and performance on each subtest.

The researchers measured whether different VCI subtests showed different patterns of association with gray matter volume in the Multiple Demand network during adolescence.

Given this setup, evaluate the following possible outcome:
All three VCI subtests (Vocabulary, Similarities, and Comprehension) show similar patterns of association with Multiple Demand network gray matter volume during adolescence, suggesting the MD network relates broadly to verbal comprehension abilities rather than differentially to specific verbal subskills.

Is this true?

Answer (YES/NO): NO